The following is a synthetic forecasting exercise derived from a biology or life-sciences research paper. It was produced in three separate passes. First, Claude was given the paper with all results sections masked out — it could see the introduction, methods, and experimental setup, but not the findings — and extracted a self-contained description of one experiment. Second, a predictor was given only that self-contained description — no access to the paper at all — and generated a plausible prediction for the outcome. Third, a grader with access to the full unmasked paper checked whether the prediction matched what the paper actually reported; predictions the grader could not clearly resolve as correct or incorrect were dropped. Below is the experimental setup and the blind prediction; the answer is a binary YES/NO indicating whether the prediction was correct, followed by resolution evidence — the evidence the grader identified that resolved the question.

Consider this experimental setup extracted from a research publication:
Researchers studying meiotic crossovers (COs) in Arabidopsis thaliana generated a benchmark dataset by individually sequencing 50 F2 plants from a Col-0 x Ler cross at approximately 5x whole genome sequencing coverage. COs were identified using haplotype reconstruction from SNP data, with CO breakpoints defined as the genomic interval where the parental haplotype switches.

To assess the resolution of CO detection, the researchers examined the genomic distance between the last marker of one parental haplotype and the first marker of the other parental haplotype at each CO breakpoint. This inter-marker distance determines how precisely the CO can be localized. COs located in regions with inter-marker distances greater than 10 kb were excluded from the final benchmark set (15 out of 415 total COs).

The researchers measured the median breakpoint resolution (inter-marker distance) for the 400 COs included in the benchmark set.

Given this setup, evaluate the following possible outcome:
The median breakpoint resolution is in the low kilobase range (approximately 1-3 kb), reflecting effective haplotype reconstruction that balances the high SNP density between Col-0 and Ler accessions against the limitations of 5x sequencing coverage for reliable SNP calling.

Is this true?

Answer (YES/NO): NO